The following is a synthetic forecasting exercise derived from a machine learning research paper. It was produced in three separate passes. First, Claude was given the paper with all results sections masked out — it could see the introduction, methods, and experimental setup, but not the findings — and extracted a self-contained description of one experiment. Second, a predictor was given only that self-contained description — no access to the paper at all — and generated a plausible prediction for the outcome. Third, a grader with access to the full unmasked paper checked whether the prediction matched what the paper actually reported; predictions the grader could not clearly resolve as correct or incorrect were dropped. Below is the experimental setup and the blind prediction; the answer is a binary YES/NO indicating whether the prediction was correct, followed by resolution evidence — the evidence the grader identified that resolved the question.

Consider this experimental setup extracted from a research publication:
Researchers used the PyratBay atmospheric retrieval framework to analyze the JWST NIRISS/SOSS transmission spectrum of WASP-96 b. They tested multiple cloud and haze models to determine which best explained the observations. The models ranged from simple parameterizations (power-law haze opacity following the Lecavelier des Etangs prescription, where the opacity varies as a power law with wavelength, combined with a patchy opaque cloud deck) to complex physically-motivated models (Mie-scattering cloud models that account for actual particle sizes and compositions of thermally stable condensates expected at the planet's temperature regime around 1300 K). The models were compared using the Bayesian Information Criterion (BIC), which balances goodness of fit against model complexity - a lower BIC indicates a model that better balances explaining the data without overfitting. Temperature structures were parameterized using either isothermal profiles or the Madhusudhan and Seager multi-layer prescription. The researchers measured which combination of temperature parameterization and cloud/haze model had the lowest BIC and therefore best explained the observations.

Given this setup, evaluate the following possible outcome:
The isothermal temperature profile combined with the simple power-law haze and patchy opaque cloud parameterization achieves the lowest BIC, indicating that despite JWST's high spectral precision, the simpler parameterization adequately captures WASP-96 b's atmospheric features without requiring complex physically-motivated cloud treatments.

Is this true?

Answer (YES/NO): NO